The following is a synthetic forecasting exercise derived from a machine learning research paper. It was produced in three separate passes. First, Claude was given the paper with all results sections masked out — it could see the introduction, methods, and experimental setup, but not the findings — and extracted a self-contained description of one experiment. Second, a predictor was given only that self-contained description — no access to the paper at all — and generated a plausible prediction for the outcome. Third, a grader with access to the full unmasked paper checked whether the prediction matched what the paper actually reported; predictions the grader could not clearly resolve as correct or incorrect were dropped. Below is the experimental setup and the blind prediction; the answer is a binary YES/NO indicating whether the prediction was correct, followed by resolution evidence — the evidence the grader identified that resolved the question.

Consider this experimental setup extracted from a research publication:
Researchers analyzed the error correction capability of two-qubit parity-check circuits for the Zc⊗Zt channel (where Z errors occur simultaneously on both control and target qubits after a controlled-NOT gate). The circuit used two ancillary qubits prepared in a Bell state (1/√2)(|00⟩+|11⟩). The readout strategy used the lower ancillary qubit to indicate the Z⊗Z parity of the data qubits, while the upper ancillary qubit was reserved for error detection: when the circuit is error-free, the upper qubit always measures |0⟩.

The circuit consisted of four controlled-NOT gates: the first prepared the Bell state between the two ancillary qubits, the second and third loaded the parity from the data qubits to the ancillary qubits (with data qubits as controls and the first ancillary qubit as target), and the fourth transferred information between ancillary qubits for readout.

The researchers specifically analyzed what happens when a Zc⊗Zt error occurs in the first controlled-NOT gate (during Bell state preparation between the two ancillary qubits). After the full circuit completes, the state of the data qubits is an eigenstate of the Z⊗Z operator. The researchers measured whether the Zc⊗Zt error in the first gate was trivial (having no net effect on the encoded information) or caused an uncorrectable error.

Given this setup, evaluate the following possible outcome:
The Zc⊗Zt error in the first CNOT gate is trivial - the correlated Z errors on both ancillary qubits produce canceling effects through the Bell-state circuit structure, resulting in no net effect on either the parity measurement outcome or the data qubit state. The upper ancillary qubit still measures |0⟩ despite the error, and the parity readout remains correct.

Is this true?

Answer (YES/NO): NO